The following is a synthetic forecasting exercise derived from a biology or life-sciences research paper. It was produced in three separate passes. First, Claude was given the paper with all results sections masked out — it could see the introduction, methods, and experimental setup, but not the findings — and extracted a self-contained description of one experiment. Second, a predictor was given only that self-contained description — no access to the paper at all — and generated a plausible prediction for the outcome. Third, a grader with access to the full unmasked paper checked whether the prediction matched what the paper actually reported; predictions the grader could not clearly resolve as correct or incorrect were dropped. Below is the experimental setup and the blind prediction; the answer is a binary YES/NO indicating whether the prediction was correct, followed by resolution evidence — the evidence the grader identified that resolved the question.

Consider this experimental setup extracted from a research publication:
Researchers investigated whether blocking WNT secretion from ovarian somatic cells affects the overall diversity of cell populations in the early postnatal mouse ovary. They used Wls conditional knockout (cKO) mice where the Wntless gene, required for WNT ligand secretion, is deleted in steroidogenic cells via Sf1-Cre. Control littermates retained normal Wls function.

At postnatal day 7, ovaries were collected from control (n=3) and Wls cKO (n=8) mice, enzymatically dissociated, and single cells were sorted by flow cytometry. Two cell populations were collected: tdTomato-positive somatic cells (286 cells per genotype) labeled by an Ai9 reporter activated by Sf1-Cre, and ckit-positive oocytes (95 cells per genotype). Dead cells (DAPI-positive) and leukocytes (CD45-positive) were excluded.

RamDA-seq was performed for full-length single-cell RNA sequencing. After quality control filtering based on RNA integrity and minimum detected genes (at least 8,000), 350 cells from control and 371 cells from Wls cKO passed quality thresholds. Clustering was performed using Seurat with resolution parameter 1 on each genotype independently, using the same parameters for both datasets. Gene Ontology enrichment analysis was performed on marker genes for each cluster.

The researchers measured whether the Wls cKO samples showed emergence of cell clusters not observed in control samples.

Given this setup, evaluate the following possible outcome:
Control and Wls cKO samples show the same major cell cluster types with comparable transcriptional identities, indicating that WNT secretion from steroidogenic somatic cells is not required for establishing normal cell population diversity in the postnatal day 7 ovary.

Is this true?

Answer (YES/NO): NO